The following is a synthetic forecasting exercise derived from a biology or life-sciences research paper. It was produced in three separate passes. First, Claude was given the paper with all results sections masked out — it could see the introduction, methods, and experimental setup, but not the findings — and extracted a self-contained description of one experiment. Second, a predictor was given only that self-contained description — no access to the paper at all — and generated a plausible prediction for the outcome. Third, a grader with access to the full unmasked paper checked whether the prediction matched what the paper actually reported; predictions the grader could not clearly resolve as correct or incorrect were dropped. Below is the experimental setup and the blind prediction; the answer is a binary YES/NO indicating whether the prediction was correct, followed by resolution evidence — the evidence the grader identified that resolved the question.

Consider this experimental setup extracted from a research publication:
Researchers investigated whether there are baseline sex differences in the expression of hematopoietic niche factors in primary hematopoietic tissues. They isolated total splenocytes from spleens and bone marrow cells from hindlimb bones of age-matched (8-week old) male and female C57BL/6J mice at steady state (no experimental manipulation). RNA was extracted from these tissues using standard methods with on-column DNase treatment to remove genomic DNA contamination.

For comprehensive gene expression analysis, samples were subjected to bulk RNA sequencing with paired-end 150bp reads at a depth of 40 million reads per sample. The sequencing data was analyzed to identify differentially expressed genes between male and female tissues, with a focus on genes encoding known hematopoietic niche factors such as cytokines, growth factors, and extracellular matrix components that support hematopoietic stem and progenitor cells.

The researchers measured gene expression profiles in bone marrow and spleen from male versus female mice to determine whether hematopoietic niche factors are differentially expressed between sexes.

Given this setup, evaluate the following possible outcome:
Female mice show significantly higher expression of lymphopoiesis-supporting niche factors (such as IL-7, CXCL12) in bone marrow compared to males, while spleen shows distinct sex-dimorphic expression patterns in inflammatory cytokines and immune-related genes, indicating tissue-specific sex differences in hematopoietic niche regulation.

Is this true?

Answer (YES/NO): NO